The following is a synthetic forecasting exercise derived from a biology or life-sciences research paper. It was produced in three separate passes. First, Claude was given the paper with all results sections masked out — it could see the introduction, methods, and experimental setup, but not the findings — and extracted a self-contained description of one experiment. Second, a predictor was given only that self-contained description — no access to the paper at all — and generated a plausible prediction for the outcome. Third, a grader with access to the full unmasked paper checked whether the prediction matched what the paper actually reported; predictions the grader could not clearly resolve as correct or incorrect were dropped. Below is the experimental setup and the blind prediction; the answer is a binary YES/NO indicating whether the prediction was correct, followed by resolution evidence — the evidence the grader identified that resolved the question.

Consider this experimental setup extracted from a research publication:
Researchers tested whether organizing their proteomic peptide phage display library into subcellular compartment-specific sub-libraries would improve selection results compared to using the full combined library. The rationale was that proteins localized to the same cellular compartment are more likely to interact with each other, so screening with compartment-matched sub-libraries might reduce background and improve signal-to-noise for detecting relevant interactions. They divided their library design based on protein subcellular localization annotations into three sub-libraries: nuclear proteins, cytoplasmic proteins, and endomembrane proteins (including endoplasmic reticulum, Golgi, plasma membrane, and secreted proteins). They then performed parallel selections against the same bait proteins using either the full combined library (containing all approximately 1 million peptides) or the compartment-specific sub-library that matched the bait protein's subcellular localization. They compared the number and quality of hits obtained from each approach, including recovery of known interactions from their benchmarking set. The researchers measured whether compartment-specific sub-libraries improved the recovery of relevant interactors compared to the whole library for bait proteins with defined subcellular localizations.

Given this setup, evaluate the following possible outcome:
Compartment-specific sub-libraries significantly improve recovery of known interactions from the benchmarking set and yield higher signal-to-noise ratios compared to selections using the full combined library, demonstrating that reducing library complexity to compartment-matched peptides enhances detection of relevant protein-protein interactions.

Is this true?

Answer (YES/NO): NO